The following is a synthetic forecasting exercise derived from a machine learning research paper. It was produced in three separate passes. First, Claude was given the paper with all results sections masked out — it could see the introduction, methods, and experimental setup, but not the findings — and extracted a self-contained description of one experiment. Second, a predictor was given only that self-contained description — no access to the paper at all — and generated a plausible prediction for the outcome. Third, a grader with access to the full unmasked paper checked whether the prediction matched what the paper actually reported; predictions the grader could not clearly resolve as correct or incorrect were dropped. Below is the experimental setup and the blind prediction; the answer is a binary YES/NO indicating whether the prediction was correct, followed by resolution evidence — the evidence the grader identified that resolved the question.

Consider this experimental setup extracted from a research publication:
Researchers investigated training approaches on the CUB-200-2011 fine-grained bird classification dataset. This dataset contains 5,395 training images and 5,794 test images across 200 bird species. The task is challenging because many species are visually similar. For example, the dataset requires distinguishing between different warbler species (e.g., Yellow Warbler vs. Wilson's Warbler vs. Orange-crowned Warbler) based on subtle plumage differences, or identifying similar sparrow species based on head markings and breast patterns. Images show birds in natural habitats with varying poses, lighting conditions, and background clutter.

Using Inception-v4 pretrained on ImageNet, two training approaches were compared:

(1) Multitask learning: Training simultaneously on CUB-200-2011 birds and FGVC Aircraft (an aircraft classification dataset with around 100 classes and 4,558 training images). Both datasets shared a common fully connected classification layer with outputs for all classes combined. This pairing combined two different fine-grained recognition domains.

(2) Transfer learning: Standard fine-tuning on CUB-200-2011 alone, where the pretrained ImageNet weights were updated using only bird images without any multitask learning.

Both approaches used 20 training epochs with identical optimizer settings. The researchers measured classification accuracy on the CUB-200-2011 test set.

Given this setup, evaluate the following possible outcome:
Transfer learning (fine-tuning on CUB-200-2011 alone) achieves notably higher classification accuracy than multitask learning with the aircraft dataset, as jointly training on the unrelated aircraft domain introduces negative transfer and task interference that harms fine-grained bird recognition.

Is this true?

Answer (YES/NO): NO